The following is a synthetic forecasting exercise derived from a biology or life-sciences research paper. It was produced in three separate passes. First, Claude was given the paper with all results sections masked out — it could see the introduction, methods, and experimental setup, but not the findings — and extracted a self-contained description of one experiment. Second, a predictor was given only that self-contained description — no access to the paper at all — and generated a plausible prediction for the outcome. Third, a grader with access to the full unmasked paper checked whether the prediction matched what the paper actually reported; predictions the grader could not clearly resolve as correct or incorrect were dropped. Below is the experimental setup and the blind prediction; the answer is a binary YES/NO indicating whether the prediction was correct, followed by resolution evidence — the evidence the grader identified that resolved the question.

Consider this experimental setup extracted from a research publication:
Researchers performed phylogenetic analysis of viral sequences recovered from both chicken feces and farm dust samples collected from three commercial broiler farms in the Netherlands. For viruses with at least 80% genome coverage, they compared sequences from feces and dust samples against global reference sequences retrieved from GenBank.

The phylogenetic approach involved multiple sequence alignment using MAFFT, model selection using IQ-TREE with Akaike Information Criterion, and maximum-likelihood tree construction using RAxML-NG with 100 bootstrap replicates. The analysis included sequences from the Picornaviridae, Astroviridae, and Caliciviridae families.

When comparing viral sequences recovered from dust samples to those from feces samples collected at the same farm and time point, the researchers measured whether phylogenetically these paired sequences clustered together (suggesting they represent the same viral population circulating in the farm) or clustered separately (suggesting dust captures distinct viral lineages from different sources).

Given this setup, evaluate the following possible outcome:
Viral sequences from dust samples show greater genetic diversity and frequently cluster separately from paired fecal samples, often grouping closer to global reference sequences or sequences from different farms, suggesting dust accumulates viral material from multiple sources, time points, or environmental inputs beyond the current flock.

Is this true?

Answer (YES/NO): NO